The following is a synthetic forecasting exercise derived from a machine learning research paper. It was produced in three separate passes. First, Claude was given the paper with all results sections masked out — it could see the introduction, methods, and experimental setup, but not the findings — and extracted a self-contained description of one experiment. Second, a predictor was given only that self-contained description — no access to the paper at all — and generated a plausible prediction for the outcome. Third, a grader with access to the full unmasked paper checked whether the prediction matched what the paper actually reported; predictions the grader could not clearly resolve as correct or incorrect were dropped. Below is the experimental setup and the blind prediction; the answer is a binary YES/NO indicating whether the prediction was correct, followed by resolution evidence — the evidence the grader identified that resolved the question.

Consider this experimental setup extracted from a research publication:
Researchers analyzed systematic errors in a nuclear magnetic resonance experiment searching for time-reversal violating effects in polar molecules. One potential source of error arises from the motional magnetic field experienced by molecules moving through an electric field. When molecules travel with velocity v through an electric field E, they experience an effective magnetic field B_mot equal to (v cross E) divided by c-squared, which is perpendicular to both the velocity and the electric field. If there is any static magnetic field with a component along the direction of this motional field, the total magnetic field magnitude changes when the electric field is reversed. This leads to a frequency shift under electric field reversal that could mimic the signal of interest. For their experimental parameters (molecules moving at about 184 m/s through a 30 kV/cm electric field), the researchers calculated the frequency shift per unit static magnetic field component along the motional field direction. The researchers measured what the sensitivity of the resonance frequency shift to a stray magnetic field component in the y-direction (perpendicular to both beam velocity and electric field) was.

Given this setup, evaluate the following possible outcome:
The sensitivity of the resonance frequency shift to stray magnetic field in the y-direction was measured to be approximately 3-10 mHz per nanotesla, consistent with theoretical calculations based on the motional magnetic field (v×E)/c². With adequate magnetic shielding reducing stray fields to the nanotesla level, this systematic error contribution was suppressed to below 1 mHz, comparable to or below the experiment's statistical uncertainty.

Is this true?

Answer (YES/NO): NO